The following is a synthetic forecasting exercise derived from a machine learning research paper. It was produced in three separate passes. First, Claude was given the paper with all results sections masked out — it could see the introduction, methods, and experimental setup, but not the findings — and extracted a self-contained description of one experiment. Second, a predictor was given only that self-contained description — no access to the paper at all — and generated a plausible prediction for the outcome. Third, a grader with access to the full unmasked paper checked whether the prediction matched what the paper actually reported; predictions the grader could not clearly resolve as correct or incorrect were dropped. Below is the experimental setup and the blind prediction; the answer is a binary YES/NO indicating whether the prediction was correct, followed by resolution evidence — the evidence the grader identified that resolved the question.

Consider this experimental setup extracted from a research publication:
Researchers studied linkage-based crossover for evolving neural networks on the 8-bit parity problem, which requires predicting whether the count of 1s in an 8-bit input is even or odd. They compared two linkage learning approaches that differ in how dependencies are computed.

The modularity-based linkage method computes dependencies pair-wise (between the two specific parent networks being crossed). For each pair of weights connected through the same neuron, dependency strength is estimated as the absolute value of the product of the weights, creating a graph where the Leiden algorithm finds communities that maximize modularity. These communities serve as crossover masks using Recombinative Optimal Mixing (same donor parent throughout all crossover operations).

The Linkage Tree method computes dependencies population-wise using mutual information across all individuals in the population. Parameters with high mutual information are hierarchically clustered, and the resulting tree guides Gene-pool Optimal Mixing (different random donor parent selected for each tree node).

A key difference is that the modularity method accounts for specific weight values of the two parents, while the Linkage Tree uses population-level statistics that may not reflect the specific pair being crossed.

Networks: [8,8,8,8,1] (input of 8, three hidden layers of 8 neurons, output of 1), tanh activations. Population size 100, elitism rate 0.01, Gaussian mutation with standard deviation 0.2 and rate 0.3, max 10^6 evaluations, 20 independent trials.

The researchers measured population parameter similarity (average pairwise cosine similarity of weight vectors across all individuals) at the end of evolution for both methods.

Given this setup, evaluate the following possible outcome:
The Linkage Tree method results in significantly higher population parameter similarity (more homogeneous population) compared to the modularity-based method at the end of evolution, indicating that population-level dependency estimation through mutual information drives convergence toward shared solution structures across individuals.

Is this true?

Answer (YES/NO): YES